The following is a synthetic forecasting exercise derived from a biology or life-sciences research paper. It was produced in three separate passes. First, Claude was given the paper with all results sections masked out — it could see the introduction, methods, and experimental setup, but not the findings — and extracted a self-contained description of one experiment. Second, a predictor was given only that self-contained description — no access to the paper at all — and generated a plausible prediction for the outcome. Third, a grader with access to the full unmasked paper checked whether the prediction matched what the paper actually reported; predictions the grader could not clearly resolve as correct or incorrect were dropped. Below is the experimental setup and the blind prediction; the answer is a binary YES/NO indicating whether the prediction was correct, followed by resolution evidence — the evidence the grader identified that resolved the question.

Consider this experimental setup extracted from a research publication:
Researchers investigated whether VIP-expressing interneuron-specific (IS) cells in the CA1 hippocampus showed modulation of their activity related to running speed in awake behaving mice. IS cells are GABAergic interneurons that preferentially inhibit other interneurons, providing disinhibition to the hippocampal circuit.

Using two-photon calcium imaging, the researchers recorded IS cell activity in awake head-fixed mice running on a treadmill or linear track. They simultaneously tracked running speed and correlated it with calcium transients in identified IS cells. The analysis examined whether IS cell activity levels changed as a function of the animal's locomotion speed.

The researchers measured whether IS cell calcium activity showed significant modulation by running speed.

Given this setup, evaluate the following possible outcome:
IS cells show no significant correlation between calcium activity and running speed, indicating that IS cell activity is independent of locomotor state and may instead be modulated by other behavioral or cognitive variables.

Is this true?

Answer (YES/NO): NO